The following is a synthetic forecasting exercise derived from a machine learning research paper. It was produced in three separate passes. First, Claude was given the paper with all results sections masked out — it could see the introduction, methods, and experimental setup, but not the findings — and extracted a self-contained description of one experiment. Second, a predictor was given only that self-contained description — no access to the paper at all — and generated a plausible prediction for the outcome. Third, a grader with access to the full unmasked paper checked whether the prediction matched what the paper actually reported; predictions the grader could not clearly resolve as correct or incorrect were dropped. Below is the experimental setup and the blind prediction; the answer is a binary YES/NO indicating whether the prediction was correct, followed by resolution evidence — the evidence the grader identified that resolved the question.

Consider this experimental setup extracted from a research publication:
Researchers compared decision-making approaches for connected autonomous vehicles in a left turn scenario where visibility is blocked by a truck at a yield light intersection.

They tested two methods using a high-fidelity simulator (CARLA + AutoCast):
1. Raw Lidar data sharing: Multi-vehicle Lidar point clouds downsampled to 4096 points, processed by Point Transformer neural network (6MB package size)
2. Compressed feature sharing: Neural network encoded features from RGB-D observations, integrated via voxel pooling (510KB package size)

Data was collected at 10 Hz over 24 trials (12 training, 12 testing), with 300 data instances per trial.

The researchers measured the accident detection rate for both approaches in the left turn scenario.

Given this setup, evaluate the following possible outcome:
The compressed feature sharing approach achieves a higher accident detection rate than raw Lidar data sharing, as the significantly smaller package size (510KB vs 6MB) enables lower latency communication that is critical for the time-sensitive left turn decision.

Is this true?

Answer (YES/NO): YES